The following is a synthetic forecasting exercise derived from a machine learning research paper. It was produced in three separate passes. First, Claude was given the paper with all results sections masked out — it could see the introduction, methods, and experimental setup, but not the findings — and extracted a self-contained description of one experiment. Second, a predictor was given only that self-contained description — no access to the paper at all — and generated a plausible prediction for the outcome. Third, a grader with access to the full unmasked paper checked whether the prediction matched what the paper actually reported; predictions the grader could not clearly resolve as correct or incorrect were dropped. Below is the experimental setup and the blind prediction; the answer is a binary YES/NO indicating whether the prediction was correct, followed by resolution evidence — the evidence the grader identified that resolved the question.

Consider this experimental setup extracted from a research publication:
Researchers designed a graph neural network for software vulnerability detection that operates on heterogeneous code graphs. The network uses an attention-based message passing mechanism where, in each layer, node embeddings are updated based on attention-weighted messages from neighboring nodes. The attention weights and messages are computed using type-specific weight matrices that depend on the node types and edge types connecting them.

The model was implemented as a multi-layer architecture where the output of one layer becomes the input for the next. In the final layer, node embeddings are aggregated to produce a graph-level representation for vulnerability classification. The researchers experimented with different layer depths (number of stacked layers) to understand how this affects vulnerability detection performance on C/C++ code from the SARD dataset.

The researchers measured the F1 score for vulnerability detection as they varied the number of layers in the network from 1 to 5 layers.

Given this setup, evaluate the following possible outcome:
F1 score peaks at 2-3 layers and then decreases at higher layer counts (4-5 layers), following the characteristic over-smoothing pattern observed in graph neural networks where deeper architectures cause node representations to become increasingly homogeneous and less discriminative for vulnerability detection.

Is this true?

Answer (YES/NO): YES